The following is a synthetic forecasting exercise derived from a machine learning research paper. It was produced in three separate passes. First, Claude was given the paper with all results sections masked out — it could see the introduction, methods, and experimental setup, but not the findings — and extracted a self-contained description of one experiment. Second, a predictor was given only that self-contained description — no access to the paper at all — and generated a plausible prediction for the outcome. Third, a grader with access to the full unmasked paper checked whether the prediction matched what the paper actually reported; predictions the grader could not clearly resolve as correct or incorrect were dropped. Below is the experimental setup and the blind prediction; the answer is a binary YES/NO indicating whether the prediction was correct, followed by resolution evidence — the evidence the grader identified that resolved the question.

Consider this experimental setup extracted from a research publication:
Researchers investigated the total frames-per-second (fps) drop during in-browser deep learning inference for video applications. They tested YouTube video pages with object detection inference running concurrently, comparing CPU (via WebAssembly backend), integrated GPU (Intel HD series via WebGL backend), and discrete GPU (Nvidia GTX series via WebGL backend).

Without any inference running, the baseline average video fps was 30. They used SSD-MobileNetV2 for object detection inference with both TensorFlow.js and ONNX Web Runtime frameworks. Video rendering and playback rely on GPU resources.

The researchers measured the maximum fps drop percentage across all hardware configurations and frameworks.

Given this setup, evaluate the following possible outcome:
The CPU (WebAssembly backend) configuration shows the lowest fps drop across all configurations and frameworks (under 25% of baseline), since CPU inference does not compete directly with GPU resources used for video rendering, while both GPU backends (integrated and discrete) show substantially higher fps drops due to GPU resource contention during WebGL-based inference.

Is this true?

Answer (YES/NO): NO